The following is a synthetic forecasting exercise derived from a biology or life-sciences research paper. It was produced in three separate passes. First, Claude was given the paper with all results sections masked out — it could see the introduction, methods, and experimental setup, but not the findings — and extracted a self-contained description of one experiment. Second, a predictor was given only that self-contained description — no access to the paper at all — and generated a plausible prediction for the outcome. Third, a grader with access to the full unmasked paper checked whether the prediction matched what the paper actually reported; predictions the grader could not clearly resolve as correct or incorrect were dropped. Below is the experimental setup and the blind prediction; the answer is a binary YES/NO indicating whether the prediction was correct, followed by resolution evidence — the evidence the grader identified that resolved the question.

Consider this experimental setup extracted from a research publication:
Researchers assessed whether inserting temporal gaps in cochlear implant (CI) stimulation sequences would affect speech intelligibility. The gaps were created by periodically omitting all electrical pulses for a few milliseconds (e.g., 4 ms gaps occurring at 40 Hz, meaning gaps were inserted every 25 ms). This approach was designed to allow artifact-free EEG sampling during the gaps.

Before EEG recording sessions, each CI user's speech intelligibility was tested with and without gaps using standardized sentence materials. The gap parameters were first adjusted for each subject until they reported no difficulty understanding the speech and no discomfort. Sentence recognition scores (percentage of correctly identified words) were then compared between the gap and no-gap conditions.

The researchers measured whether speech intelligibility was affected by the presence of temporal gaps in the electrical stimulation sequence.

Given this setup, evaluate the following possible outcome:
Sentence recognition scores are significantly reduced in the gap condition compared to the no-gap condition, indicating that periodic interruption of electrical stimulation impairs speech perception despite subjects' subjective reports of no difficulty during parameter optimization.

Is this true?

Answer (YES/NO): NO